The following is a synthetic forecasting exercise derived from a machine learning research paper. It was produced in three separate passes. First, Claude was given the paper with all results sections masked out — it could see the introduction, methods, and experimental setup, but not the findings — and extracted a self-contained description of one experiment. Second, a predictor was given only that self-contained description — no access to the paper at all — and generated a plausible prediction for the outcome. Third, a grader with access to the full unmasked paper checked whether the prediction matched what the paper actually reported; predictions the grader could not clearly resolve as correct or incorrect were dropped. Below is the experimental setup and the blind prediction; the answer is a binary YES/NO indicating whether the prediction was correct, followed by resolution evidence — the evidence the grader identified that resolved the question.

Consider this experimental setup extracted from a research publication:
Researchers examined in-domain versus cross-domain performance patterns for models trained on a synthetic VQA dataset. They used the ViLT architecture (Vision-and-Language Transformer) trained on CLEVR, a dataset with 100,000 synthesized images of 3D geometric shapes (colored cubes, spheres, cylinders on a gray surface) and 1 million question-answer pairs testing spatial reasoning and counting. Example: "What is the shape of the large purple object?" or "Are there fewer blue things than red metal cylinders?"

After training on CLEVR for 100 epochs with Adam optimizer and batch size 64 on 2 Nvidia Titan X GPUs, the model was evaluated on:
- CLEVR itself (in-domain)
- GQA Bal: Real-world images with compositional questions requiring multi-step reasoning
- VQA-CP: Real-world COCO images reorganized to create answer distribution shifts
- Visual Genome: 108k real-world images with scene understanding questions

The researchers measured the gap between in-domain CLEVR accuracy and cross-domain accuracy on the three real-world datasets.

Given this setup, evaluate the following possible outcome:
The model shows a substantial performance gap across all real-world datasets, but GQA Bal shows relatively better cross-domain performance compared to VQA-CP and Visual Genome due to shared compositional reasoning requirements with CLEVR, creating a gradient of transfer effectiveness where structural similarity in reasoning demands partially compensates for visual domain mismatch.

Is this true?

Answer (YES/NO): NO